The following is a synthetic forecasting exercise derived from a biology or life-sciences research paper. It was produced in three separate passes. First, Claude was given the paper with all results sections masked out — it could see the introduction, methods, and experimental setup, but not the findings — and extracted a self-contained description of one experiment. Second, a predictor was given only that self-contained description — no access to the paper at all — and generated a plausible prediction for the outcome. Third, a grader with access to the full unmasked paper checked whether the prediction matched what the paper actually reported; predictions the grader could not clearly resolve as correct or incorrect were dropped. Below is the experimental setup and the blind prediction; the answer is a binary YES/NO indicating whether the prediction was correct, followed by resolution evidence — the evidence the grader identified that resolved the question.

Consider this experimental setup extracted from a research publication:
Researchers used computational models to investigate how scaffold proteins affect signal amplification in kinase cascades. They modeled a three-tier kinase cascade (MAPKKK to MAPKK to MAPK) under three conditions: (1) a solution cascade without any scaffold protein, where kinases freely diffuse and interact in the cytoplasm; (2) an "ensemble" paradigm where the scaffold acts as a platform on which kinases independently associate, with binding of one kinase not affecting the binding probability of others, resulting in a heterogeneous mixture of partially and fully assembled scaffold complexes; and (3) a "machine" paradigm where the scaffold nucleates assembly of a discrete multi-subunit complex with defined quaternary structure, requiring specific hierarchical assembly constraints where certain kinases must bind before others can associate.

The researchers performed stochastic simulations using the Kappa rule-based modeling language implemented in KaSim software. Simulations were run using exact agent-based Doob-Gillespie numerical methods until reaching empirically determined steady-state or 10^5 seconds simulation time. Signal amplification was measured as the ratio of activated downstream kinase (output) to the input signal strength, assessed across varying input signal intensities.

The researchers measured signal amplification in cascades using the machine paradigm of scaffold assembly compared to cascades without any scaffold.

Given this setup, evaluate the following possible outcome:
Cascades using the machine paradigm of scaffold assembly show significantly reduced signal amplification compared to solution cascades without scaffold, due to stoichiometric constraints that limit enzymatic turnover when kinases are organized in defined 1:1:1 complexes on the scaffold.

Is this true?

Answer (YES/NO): NO